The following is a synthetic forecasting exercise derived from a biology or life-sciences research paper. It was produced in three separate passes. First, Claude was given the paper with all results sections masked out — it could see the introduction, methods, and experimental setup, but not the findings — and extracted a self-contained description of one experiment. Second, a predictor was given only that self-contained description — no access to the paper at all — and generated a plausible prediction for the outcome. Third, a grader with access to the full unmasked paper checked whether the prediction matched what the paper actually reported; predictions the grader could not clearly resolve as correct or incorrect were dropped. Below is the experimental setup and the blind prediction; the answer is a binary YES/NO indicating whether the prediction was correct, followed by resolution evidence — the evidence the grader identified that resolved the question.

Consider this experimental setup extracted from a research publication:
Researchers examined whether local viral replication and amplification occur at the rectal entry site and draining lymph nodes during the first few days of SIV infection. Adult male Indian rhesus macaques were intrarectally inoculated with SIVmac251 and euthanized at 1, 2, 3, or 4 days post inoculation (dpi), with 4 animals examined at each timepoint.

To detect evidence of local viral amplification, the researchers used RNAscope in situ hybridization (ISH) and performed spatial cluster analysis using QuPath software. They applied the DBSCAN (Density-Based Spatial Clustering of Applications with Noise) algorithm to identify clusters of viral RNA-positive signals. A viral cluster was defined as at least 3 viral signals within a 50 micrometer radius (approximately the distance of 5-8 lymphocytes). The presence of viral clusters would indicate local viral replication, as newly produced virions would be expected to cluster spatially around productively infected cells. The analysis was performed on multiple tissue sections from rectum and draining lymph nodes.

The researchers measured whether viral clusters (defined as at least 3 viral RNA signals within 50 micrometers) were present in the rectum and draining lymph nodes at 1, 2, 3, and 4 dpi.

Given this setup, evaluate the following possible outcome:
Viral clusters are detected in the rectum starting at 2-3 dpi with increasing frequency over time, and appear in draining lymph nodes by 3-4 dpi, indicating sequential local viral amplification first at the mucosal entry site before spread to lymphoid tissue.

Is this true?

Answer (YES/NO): NO